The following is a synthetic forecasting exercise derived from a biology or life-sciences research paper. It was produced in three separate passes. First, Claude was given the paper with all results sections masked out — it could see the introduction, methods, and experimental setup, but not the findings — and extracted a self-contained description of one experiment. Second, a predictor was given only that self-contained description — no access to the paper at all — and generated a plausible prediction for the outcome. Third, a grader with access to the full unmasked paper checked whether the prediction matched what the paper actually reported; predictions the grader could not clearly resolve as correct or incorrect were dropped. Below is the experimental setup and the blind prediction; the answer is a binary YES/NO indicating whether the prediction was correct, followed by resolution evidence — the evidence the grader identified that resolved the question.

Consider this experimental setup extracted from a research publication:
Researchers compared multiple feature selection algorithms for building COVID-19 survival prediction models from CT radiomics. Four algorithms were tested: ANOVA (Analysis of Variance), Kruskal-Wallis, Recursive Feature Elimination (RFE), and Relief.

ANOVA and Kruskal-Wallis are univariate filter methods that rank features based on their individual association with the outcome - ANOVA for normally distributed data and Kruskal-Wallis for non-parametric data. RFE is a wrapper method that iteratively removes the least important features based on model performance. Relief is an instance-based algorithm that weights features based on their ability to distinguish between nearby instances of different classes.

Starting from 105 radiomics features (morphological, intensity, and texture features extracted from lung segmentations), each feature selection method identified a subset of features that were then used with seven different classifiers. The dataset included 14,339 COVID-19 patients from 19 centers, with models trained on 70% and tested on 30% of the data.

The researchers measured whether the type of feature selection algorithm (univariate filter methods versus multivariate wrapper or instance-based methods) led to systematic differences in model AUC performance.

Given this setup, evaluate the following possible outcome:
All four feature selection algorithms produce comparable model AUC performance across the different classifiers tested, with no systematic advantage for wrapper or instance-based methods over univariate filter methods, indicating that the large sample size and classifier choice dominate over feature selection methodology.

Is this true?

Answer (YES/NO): YES